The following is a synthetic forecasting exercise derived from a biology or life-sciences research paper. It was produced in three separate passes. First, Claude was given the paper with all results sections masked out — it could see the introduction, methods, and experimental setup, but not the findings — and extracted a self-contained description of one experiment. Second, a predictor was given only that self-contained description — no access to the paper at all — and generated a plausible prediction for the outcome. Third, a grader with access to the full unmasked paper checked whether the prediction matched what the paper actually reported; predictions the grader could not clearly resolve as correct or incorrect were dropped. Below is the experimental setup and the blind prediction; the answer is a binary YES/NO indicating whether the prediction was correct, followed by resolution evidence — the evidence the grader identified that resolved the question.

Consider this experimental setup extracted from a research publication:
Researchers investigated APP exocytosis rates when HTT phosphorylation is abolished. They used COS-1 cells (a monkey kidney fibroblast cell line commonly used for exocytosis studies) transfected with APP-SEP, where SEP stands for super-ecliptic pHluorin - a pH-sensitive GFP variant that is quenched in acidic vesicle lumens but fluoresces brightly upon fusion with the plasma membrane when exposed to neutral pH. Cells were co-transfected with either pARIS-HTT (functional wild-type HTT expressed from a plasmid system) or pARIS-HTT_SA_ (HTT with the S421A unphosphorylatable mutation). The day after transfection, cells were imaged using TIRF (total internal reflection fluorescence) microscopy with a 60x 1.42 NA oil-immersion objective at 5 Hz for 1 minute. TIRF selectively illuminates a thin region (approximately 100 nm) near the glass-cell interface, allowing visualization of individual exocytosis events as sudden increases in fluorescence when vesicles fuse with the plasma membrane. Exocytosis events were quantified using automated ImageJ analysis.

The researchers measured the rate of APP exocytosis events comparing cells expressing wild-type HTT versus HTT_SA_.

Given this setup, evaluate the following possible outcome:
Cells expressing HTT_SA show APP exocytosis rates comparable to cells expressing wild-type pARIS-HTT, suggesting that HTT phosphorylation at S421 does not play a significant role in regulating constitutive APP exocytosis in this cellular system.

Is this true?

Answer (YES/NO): NO